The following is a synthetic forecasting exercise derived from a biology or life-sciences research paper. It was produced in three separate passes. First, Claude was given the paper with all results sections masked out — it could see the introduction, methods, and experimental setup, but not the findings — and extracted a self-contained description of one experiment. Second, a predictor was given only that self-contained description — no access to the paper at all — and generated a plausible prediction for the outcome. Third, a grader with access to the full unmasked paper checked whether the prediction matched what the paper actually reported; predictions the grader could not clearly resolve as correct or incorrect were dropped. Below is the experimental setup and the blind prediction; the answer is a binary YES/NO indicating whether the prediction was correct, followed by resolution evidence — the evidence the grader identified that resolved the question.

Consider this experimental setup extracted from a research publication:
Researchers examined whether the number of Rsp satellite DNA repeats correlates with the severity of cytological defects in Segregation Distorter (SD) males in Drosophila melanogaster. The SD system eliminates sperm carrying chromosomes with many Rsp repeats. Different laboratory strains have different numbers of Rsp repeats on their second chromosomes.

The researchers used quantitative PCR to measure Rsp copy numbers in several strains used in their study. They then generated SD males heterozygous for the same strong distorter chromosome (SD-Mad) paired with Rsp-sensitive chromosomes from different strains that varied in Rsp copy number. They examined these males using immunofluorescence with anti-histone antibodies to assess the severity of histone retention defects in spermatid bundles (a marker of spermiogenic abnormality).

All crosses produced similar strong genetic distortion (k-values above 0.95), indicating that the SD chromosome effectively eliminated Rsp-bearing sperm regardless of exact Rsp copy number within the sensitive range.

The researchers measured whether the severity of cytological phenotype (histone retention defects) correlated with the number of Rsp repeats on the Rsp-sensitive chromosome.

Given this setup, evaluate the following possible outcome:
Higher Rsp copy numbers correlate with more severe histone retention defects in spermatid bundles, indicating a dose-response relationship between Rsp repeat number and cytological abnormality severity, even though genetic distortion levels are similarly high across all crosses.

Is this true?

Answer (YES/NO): NO